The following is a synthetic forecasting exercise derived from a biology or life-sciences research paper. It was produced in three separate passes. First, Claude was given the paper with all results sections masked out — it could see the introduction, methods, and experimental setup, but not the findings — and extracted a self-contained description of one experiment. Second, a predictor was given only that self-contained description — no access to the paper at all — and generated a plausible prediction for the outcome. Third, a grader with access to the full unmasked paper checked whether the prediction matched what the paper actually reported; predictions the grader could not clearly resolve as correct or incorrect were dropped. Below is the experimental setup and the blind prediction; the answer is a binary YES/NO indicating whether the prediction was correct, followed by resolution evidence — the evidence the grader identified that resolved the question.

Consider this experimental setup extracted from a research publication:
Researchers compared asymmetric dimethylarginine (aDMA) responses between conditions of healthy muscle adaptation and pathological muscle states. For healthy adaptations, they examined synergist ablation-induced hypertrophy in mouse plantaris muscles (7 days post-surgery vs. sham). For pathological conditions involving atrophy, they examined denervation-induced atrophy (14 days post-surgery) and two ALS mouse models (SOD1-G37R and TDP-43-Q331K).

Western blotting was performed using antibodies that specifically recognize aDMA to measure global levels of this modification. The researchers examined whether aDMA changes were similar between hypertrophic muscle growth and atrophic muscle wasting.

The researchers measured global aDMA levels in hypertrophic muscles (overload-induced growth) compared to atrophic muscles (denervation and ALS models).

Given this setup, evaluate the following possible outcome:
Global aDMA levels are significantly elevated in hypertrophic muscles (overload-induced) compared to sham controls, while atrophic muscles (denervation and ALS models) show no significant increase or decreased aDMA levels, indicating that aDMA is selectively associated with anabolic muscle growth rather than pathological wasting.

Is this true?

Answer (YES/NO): NO